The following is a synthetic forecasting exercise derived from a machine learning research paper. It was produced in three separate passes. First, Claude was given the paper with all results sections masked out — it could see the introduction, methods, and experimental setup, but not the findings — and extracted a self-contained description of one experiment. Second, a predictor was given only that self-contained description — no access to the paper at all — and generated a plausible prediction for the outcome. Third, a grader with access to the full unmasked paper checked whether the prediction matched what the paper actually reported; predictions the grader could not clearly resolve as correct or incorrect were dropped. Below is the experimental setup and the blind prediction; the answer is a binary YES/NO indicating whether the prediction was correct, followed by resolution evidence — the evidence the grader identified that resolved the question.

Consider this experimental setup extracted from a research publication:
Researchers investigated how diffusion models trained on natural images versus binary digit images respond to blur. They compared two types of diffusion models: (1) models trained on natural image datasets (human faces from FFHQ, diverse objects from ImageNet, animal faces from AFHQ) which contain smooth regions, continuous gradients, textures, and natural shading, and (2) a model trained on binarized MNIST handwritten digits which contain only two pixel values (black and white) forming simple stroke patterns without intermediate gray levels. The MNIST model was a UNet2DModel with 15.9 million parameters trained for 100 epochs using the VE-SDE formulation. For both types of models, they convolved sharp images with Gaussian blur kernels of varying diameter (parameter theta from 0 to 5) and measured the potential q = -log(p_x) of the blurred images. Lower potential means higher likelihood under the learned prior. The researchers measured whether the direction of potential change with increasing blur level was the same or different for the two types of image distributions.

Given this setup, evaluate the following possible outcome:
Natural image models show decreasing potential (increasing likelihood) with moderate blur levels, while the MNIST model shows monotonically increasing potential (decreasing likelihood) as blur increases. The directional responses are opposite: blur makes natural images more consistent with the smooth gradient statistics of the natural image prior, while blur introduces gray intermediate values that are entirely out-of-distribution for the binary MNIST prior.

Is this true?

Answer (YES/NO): YES